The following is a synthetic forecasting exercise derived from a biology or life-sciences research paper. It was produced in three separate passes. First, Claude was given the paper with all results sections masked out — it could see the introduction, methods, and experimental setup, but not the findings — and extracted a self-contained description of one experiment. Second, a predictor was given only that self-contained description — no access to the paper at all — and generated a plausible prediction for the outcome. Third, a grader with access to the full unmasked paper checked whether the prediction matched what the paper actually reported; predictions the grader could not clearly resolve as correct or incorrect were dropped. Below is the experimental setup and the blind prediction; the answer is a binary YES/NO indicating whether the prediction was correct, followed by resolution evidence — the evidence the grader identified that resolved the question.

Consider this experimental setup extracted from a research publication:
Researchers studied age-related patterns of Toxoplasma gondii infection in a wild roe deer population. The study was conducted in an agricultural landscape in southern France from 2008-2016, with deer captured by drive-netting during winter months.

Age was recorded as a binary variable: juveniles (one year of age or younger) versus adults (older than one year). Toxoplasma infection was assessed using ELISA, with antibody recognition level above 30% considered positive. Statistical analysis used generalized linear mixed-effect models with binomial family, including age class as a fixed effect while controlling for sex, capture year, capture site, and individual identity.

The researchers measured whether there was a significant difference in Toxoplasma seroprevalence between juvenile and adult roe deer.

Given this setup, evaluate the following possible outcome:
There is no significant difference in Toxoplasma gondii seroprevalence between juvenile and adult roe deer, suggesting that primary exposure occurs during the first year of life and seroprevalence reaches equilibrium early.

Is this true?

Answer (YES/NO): NO